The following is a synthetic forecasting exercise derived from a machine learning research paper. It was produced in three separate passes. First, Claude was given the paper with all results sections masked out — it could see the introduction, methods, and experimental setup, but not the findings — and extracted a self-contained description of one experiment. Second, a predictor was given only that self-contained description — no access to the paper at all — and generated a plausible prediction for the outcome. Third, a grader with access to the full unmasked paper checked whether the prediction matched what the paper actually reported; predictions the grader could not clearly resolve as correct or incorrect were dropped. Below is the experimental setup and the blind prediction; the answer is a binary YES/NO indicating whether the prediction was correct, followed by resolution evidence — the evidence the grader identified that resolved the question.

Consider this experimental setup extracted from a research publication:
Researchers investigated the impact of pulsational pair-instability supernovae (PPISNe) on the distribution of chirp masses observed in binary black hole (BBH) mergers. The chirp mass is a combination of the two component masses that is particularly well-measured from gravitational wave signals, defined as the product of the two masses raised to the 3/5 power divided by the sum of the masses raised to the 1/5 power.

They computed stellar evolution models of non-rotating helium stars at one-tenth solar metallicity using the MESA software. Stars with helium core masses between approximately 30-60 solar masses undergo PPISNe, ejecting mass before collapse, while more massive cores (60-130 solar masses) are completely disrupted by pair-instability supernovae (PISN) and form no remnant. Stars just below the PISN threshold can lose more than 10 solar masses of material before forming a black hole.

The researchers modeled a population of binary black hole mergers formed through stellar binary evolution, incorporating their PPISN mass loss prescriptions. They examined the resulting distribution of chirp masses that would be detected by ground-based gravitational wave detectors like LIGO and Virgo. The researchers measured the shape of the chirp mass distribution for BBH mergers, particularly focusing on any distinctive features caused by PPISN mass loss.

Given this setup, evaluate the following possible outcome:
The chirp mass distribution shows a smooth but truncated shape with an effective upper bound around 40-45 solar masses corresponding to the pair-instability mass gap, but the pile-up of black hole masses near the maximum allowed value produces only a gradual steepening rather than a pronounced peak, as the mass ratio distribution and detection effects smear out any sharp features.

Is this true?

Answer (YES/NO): NO